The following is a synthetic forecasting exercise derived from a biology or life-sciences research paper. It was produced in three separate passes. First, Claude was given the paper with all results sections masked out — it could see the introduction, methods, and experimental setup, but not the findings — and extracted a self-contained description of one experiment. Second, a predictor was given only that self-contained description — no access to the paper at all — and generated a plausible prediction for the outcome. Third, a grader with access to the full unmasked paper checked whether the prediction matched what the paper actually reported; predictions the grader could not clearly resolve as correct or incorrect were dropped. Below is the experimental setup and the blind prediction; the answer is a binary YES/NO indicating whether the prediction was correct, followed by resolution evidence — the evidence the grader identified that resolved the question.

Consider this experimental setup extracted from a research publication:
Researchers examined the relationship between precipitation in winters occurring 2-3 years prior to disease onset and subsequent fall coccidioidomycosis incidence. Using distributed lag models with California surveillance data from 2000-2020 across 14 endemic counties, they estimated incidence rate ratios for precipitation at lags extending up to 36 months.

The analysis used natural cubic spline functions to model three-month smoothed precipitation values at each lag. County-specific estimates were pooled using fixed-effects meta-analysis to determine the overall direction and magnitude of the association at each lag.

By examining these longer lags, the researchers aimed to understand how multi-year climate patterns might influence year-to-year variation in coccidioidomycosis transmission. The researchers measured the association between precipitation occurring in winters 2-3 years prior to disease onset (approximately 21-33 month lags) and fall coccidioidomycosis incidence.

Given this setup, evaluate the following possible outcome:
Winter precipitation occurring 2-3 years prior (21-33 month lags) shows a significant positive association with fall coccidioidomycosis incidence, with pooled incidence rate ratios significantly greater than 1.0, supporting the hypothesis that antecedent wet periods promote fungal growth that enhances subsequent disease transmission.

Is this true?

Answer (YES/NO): NO